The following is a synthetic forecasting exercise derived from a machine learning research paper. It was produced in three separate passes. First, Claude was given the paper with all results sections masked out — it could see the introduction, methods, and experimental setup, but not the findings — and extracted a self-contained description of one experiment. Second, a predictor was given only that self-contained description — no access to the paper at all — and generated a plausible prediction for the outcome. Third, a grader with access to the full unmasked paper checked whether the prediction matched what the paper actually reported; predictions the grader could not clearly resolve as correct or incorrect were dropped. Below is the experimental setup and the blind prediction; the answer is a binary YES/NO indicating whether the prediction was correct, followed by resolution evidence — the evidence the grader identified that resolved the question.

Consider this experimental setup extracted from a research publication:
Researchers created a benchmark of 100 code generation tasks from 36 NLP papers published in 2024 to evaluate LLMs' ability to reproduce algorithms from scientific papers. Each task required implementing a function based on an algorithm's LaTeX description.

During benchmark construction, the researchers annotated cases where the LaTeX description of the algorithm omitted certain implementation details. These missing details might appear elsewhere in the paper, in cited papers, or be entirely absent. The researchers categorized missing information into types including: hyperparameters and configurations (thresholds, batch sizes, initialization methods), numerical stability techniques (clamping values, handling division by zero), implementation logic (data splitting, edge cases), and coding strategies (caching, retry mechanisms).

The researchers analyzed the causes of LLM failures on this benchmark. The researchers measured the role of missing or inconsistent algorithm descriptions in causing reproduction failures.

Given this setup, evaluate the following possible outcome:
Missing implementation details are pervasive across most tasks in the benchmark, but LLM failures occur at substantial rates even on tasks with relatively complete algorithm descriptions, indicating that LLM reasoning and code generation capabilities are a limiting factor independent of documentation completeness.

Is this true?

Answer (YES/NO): YES